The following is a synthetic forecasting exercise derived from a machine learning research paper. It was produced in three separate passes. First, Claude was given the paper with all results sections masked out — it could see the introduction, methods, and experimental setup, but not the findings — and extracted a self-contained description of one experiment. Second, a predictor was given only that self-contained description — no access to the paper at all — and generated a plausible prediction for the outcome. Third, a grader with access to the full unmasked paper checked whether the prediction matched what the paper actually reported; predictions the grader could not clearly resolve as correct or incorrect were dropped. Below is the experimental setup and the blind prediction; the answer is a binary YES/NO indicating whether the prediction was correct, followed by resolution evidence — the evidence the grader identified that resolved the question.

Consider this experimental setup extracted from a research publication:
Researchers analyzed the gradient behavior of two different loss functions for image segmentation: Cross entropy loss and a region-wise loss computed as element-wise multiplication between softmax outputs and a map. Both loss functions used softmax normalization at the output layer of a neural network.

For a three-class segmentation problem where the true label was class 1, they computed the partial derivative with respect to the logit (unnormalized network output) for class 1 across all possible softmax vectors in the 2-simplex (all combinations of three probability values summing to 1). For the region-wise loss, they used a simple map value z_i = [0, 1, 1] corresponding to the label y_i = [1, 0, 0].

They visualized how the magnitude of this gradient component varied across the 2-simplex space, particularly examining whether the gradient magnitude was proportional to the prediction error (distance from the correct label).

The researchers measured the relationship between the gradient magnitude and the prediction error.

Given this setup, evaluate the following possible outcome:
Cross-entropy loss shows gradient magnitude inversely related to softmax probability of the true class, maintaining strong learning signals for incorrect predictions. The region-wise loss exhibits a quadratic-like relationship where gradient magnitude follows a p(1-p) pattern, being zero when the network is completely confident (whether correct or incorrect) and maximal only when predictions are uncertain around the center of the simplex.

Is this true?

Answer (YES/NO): YES